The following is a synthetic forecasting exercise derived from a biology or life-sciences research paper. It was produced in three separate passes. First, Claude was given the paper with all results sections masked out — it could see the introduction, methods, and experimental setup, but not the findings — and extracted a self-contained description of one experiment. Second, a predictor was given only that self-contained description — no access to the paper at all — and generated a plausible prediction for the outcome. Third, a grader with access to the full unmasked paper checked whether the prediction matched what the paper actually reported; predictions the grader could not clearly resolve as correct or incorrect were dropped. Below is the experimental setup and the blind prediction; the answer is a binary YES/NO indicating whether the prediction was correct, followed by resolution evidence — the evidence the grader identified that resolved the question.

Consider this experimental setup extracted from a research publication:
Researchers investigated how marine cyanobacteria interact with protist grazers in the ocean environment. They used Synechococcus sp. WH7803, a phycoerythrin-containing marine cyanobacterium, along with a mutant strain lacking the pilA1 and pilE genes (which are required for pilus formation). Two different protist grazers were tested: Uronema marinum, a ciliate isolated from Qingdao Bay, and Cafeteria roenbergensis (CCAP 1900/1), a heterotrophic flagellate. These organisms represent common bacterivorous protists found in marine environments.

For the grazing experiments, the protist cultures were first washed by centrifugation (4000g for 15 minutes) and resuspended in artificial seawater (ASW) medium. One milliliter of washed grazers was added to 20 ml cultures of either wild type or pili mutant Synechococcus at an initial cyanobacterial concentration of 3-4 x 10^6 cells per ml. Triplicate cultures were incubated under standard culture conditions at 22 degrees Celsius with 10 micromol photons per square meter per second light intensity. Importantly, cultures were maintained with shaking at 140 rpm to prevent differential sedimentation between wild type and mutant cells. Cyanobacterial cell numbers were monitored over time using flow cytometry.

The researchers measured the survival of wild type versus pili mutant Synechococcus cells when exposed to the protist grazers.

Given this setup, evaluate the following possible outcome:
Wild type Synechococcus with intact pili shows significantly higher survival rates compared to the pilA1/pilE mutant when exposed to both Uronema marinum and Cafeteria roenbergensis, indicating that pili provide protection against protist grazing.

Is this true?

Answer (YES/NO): YES